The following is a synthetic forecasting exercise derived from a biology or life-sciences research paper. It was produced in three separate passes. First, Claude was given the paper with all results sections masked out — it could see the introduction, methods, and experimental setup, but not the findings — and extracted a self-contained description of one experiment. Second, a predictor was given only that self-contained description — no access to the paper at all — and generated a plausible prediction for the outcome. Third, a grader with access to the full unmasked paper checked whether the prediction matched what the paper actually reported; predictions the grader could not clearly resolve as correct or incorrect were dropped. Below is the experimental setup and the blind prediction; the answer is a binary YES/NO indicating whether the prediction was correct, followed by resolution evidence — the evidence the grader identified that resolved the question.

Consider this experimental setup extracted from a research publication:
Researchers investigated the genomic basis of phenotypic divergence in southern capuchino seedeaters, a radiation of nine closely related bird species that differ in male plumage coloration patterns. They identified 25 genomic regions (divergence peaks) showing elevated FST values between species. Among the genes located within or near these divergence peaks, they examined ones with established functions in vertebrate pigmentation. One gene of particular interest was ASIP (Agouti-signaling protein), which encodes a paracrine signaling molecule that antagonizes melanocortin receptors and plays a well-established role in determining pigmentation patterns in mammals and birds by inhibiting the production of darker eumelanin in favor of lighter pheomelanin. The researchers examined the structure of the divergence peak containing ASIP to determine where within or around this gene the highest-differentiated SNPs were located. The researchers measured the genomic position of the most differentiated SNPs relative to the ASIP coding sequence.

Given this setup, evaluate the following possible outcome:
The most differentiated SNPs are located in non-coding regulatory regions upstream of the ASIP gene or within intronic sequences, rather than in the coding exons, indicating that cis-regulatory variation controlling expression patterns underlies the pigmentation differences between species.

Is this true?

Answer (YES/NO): YES